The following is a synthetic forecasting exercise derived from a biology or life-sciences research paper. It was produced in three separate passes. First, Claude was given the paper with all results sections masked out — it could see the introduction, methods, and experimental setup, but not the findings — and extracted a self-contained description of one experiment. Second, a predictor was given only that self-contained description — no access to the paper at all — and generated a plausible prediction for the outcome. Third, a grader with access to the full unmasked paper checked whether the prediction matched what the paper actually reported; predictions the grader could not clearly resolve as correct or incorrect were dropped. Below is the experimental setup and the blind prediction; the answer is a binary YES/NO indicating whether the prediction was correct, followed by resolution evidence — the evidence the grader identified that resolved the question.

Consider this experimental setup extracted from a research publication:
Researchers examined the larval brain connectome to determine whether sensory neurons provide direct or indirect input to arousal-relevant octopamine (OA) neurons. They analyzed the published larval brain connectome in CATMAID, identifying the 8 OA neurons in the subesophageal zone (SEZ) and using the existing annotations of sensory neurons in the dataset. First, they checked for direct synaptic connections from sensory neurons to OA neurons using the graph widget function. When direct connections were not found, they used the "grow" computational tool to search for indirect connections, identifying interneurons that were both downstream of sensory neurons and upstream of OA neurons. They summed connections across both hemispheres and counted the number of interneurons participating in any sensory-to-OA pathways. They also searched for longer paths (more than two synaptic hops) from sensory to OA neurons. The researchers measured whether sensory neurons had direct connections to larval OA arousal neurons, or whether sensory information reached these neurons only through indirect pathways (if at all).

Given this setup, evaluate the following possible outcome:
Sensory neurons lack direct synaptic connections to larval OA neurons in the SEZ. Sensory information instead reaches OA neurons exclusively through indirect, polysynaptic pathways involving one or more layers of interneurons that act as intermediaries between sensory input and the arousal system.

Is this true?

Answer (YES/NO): YES